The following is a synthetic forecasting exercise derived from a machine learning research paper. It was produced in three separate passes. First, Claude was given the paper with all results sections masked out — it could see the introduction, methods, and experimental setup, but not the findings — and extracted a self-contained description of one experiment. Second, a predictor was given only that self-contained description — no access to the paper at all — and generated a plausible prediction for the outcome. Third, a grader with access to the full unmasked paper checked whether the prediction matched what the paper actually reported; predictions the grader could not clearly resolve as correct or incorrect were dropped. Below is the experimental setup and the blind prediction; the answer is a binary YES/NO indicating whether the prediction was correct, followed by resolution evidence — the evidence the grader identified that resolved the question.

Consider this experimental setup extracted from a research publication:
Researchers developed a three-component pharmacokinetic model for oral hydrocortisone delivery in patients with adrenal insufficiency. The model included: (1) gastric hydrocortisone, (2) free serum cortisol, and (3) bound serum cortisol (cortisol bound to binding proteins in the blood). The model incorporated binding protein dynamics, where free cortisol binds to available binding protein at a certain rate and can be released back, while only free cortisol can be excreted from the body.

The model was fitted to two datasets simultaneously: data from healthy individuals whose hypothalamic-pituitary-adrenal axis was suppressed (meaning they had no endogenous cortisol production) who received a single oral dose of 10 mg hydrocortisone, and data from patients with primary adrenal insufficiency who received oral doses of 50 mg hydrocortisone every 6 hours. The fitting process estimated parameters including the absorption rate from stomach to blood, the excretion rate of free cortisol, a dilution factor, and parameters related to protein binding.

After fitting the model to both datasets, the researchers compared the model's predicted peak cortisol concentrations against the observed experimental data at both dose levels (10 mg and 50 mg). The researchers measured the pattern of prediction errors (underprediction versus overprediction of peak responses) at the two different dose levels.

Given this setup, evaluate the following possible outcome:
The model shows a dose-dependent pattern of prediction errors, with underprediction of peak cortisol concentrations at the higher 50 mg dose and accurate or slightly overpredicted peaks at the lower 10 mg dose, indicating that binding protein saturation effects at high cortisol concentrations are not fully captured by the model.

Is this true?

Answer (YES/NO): NO